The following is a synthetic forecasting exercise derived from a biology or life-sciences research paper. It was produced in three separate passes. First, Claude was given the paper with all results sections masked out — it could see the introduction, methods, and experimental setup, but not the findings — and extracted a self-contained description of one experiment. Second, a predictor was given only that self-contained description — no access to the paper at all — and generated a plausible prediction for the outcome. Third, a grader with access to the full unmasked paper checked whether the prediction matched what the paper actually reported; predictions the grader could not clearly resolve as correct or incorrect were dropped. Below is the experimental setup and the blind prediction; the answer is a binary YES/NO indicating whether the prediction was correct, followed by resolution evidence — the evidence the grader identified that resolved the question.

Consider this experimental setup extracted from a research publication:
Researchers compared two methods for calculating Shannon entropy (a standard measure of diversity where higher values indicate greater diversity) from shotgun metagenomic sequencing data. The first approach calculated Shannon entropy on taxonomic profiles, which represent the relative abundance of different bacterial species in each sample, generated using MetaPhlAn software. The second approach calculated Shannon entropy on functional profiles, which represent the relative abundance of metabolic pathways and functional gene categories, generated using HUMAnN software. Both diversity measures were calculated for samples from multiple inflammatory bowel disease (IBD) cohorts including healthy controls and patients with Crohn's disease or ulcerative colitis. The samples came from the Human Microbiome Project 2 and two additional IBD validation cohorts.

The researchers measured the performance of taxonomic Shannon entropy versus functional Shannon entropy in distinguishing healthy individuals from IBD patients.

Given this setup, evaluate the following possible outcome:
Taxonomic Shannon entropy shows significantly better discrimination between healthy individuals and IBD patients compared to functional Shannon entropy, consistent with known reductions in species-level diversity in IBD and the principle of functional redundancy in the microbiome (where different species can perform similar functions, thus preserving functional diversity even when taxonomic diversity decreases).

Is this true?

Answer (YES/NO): NO